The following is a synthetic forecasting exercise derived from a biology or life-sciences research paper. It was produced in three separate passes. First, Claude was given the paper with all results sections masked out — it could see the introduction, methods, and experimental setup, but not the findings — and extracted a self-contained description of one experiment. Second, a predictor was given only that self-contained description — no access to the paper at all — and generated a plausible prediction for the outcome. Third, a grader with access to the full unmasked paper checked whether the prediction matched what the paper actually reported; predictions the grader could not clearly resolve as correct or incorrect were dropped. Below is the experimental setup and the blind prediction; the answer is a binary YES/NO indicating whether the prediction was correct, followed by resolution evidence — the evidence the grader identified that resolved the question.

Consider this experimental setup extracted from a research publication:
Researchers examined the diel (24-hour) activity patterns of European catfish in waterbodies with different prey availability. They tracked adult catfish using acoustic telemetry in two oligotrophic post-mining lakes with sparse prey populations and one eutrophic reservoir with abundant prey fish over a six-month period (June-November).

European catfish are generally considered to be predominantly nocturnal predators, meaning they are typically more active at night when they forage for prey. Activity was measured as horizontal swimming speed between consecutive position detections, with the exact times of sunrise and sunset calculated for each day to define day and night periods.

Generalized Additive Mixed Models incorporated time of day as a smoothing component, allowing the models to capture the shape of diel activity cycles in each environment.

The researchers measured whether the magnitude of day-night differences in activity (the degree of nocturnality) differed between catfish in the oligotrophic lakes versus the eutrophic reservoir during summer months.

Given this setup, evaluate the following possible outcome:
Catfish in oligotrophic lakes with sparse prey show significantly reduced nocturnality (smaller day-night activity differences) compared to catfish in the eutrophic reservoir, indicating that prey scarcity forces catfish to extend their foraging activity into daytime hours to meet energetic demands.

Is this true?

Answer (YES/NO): YES